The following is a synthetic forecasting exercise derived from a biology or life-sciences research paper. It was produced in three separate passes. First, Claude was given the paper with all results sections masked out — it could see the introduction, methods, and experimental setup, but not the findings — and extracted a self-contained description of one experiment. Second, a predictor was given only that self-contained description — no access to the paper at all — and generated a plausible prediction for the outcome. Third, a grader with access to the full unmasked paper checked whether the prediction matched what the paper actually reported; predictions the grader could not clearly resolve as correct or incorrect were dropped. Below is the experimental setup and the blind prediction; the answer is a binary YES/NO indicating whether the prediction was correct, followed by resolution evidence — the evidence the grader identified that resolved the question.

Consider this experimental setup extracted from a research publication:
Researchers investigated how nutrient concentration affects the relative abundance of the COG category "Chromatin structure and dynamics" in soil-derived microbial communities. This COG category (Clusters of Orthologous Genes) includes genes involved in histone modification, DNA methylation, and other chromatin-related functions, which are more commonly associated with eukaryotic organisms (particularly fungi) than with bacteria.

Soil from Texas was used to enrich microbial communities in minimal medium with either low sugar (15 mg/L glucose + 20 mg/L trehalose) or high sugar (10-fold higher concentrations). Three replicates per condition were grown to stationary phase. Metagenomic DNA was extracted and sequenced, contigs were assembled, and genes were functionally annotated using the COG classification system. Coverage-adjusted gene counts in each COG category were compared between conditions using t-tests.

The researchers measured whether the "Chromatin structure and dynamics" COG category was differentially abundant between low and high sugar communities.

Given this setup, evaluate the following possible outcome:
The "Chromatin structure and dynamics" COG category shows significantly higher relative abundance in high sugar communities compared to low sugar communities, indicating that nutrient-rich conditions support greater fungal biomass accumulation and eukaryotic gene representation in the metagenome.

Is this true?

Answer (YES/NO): YES